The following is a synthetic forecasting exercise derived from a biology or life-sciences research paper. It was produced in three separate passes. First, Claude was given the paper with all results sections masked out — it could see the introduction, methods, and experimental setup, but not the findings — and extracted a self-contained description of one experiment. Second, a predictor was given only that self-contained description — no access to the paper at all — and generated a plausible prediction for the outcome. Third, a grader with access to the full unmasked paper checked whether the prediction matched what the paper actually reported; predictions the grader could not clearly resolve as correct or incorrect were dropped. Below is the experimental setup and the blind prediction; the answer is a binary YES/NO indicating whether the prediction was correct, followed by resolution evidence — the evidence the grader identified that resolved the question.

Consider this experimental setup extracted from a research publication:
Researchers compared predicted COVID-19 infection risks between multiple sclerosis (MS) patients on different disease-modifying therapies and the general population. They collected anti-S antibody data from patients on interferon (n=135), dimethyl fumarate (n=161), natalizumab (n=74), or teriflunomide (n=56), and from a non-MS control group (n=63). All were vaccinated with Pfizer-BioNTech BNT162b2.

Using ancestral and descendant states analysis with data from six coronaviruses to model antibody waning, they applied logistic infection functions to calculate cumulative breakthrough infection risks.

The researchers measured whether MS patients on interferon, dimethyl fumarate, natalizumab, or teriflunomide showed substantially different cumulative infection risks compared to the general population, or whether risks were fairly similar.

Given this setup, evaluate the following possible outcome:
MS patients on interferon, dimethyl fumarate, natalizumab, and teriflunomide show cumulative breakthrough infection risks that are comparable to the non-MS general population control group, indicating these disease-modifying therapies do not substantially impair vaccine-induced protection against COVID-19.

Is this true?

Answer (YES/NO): NO